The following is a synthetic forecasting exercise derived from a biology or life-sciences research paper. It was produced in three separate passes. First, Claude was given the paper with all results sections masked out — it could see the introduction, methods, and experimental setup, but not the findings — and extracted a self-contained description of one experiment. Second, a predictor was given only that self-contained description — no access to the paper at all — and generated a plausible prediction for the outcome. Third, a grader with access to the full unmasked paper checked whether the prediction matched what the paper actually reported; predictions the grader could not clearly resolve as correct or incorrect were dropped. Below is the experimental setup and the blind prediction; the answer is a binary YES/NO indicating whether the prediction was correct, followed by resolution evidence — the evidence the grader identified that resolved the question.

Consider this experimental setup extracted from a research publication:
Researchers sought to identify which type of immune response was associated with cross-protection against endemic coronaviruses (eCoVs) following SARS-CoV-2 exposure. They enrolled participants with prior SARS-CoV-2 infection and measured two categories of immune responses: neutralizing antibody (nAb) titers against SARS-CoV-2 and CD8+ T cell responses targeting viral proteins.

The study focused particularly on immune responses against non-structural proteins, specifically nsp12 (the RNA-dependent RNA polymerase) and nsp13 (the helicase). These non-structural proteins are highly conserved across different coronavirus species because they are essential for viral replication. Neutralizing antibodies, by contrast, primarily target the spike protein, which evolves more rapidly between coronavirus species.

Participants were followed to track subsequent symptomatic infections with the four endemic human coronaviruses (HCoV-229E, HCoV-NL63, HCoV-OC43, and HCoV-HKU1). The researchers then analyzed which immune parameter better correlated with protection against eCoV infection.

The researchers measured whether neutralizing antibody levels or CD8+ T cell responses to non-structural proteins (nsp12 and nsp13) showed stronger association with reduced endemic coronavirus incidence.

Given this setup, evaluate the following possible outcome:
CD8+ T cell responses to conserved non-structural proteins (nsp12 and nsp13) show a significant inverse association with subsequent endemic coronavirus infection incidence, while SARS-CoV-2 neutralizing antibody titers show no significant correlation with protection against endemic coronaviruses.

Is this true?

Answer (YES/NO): YES